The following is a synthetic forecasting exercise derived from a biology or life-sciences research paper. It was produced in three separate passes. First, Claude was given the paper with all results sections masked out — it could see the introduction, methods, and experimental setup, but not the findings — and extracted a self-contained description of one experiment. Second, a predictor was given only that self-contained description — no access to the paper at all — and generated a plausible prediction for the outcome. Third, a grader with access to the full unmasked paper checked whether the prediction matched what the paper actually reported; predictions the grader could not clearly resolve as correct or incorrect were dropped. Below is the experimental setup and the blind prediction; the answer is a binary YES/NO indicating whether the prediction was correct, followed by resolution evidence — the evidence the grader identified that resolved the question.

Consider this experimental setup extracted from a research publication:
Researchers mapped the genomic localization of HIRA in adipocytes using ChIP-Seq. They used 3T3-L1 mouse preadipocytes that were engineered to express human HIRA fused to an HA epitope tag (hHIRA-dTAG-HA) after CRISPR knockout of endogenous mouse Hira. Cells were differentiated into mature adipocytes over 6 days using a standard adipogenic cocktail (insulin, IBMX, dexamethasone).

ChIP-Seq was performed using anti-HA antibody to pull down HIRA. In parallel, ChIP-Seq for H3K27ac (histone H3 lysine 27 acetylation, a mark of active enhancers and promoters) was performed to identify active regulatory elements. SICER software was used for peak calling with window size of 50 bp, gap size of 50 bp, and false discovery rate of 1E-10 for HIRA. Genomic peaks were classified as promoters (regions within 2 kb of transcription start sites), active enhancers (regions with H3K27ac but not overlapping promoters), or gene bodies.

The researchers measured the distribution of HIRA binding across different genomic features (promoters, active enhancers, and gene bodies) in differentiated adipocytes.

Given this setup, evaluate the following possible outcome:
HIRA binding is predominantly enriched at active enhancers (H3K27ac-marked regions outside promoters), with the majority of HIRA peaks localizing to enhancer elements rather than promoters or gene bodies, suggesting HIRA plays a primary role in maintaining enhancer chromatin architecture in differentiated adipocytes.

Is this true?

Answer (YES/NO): NO